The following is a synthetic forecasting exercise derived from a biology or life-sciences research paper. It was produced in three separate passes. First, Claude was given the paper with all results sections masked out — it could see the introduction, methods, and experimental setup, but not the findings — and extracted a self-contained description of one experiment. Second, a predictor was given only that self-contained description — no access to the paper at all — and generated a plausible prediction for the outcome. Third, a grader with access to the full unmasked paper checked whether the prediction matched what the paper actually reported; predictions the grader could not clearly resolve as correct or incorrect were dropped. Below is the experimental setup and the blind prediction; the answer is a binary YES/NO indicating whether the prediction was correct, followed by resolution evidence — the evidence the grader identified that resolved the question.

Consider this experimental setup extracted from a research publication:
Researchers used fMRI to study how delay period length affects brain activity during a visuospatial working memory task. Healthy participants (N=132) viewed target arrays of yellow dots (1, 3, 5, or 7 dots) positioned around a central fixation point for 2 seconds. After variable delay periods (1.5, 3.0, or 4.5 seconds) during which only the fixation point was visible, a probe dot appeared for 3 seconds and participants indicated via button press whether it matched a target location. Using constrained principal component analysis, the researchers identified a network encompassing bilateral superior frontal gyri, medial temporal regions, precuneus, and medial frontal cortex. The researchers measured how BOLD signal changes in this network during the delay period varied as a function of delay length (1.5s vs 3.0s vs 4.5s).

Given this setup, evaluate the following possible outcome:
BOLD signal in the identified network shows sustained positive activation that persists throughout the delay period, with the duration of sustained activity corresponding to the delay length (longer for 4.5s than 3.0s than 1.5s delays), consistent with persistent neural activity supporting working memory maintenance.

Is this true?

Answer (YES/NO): NO